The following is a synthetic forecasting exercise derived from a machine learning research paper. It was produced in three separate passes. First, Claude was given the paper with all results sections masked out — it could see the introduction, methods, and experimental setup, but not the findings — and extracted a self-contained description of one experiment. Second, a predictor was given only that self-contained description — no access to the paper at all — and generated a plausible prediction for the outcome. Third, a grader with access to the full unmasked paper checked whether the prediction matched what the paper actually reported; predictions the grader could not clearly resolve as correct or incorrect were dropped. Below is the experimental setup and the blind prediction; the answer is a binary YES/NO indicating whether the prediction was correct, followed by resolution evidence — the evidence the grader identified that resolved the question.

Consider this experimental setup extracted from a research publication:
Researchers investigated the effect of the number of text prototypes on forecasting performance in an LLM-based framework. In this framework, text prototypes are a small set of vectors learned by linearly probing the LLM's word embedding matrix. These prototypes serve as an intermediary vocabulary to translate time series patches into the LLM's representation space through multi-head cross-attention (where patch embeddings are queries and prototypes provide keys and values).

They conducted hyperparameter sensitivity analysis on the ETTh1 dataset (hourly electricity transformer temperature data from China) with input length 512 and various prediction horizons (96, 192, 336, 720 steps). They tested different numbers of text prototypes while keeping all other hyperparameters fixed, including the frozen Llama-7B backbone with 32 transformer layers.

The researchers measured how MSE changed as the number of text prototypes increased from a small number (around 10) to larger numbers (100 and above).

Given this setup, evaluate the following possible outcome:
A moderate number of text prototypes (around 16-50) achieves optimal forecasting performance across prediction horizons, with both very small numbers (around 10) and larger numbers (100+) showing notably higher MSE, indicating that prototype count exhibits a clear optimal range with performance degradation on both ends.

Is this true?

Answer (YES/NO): NO